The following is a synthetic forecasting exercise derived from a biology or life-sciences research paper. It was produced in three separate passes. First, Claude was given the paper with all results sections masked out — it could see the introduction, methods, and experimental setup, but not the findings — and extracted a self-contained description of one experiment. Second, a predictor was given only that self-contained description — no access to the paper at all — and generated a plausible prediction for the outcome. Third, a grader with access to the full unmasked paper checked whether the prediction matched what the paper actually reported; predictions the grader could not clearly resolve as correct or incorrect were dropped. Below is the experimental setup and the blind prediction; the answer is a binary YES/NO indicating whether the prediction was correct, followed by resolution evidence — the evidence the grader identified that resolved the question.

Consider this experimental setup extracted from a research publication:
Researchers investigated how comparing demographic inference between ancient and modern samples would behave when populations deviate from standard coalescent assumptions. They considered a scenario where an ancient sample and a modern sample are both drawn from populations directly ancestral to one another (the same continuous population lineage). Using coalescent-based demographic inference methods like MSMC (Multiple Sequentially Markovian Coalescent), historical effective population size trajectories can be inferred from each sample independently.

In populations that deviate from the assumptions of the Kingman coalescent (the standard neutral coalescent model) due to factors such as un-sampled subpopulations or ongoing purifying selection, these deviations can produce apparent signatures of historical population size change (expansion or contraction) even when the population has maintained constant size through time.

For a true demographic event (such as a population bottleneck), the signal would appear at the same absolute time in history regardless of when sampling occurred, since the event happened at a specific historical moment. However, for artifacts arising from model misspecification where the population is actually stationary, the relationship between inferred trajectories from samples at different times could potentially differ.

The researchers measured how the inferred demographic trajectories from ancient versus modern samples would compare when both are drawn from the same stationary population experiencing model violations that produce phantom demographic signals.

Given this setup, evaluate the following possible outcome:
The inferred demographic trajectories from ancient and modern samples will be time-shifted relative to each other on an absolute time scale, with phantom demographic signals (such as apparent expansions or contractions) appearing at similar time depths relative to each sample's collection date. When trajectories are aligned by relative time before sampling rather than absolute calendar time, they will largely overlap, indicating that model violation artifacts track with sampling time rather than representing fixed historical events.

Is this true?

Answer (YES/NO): YES